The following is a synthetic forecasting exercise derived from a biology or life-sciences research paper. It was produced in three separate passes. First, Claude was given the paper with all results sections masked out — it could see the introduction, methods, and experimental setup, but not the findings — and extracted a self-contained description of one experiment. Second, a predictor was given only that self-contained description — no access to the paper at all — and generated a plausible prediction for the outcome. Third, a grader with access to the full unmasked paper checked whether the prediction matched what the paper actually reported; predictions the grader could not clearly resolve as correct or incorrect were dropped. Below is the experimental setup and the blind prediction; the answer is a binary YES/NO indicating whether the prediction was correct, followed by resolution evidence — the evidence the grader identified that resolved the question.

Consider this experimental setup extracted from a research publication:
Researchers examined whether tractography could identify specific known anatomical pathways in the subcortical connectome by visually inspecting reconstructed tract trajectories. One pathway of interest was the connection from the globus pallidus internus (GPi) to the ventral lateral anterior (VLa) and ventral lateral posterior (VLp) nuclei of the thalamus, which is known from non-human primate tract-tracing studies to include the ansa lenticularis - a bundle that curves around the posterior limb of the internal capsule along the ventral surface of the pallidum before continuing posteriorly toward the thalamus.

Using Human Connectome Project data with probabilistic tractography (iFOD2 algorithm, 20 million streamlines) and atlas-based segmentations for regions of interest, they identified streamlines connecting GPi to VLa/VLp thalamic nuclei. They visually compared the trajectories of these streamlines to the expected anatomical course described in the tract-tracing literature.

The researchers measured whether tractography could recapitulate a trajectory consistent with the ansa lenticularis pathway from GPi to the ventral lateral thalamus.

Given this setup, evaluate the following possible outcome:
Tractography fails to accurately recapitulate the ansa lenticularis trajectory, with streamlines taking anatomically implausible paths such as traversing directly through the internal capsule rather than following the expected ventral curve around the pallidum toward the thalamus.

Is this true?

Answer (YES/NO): NO